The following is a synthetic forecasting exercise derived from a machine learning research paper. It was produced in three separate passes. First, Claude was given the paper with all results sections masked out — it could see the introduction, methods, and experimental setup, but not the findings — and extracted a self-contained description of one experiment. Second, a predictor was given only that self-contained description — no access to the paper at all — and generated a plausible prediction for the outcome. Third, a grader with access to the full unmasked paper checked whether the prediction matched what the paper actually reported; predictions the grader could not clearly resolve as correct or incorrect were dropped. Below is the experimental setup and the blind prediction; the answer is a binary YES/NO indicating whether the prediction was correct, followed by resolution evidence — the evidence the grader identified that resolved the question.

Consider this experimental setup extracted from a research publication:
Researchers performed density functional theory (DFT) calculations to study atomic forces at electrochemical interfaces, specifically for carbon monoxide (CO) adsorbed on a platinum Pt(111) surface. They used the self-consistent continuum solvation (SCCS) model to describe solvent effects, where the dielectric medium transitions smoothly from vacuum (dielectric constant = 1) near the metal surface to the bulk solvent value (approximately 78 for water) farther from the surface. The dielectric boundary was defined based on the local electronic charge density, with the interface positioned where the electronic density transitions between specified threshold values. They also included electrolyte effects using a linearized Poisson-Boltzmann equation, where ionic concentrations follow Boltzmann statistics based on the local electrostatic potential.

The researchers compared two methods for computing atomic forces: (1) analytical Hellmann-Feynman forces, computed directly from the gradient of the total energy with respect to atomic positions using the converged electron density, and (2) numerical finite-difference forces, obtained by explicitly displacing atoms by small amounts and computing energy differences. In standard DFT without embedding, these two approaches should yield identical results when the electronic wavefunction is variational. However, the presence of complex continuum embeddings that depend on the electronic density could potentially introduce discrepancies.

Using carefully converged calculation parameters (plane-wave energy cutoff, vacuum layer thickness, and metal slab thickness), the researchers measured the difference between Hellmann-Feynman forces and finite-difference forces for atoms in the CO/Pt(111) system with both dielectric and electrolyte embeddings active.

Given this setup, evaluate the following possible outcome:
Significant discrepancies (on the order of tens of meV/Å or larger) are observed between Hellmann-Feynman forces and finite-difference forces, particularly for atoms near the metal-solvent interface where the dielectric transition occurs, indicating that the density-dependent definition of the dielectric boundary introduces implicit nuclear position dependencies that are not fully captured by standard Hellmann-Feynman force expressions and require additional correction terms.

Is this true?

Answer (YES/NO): NO